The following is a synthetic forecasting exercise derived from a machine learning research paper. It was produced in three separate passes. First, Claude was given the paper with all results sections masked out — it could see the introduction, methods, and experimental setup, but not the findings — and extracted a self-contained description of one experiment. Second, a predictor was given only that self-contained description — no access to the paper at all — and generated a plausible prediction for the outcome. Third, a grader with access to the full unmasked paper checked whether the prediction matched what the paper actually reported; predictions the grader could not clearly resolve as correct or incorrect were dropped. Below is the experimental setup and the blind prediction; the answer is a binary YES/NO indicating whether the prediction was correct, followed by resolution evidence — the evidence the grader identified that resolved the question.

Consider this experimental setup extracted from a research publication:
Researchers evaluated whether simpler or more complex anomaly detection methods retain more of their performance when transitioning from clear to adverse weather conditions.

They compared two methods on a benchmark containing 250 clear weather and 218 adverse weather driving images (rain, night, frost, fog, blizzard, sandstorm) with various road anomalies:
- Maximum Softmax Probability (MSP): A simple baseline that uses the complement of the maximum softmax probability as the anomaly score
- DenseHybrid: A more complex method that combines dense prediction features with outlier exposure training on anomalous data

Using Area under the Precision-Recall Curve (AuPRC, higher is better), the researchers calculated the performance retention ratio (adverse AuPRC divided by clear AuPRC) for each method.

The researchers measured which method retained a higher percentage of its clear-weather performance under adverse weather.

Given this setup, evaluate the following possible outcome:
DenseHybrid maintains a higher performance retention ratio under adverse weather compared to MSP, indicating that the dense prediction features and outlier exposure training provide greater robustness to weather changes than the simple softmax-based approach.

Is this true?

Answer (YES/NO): YES